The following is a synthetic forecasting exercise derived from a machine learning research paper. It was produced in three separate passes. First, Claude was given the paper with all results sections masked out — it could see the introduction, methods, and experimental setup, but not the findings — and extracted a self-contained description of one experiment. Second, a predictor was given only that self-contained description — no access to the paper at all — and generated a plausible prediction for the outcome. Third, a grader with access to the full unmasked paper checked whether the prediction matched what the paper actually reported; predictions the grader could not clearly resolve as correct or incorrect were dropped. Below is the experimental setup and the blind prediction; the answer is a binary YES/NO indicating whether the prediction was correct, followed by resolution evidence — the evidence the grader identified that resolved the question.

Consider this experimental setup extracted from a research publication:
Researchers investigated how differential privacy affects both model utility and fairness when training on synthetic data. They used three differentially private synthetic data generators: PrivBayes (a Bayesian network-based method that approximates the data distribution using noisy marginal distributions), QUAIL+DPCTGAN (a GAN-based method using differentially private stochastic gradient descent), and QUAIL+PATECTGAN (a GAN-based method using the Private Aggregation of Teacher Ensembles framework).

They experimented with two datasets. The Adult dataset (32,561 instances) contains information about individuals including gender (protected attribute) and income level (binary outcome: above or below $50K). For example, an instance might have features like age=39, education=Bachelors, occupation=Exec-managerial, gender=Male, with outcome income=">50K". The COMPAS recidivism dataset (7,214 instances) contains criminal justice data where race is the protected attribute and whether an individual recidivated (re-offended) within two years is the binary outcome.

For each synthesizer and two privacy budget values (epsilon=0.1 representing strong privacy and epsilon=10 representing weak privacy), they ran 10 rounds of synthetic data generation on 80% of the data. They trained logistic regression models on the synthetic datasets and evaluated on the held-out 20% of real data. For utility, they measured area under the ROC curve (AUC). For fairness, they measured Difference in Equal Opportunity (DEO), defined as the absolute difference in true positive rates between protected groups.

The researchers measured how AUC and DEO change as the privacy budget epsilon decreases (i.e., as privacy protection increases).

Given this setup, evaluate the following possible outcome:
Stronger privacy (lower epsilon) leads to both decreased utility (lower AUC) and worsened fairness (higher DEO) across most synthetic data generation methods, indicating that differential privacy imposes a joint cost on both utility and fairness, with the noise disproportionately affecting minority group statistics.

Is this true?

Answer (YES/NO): NO